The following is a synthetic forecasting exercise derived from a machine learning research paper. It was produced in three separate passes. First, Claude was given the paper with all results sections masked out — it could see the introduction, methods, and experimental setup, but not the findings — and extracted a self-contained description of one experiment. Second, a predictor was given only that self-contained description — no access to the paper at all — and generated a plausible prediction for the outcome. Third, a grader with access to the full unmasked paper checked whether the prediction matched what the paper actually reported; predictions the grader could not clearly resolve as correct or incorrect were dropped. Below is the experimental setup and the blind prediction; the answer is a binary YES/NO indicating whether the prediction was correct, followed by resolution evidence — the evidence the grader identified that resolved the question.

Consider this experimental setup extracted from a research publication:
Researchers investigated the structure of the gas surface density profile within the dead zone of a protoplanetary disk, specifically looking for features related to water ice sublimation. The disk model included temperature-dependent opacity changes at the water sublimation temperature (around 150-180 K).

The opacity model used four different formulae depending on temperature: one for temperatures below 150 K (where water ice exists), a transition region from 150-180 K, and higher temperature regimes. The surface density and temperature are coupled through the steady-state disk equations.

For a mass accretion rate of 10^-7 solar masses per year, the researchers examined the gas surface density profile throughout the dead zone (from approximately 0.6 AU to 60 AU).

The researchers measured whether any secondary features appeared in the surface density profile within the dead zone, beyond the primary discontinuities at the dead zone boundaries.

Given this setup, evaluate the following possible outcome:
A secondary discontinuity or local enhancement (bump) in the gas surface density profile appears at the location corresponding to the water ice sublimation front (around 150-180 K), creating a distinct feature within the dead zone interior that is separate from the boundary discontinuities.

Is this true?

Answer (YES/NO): NO